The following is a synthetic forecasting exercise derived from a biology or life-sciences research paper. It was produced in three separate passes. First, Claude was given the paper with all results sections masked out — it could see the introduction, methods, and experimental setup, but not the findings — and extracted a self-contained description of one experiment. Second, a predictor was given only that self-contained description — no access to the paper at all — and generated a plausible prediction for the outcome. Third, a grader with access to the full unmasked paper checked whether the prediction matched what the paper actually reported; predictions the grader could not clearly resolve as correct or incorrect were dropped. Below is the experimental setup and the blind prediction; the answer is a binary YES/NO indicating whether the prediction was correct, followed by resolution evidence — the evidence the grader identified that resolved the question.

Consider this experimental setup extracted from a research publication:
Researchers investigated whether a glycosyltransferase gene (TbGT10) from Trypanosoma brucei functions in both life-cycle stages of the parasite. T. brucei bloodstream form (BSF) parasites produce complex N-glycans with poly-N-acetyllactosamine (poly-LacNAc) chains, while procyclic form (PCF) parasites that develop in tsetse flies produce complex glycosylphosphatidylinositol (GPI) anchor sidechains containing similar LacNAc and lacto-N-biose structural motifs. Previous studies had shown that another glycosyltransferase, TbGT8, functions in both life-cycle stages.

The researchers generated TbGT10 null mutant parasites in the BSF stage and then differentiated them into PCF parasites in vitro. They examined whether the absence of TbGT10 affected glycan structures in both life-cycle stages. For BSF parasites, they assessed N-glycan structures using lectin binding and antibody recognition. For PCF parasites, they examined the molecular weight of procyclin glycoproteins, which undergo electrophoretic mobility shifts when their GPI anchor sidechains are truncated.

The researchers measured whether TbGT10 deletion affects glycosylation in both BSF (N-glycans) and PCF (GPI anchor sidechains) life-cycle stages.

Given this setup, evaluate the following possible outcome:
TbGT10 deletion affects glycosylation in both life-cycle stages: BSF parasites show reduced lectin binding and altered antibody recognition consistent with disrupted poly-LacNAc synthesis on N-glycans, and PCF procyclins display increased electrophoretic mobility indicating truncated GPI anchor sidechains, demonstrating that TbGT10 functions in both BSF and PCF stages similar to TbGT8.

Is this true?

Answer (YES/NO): YES